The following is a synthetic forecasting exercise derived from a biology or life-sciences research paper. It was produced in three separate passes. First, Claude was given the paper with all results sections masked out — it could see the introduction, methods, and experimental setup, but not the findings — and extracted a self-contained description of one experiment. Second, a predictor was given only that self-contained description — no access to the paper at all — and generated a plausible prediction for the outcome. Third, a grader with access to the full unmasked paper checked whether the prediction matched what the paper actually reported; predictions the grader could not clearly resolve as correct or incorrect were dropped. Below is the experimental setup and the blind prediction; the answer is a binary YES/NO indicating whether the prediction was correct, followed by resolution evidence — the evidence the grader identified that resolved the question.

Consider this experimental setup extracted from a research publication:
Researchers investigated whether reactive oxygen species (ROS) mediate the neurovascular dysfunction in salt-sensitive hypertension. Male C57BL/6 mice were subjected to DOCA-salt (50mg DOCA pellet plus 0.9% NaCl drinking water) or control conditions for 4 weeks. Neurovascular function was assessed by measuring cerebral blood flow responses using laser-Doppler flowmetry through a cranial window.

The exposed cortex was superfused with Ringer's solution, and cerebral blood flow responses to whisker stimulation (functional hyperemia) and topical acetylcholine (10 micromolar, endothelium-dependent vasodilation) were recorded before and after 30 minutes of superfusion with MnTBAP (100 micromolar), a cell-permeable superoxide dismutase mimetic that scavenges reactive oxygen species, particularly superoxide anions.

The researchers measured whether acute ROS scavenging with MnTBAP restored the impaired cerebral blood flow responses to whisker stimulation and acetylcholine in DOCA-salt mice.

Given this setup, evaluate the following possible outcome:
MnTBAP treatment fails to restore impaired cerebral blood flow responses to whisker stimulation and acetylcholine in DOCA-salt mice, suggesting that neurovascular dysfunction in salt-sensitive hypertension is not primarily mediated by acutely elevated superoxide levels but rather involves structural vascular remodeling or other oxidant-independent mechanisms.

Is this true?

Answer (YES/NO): NO